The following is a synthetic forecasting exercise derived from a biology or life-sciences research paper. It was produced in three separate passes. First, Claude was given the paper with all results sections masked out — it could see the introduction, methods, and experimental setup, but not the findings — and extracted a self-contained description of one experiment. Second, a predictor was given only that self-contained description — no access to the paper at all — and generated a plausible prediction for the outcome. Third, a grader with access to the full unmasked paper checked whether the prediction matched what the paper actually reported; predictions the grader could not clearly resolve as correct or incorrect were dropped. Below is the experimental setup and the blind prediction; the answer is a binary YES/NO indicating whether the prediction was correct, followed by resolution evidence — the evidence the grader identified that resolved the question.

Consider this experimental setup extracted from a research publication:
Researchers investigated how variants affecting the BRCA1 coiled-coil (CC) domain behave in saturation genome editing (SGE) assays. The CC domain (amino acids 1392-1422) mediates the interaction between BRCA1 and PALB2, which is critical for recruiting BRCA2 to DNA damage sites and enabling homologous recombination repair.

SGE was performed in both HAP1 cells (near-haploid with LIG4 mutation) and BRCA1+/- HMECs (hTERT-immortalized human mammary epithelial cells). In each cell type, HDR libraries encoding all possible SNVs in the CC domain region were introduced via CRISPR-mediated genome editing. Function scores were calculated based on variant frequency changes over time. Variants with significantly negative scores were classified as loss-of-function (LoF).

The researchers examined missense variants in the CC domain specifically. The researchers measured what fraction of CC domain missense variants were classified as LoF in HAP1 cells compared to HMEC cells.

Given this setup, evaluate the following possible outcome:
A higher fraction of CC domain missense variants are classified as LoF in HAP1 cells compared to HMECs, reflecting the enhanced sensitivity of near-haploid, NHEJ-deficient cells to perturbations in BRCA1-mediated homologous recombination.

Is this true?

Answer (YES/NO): YES